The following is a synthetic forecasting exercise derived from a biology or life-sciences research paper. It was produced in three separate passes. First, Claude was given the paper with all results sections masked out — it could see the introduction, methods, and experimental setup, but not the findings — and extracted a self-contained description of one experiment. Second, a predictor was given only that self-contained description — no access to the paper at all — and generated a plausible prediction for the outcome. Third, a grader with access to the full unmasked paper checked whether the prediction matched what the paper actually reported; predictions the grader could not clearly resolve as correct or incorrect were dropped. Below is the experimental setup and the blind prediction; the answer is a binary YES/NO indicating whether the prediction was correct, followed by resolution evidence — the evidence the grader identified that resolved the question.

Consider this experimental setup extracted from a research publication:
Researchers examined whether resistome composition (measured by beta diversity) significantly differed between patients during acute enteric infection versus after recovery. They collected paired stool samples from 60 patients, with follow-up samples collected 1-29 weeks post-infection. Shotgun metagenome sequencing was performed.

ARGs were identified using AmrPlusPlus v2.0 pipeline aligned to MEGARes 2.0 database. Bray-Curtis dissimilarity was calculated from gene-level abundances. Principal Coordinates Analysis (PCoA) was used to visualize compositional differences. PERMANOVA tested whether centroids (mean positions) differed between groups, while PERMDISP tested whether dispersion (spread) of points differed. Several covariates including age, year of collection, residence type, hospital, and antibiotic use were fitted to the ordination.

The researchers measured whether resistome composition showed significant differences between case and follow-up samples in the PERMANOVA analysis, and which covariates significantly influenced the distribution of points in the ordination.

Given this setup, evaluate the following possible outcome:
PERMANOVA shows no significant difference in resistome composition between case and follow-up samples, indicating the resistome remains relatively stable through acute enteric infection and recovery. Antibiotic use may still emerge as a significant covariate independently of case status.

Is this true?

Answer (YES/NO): NO